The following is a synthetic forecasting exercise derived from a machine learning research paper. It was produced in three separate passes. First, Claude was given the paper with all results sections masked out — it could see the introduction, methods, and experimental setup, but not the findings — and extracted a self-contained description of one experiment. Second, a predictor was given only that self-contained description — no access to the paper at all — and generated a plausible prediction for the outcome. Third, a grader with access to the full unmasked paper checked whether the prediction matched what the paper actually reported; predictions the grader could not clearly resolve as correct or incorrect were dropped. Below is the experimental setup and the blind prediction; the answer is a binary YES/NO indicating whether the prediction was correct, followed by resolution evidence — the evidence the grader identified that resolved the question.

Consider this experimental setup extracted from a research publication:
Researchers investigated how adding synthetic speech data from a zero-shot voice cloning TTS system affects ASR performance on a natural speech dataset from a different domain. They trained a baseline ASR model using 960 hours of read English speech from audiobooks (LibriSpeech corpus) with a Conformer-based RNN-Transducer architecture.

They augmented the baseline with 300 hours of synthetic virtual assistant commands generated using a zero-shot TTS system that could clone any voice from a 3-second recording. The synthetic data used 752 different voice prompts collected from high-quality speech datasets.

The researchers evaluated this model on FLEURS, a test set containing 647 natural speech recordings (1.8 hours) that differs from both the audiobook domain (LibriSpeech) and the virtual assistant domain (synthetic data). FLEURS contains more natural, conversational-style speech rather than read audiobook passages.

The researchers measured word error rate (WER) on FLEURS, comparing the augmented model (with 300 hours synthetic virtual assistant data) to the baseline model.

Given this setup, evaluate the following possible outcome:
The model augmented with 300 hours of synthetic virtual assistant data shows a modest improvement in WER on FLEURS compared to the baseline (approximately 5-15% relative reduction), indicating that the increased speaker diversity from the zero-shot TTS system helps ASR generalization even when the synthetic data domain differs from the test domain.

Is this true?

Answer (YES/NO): NO